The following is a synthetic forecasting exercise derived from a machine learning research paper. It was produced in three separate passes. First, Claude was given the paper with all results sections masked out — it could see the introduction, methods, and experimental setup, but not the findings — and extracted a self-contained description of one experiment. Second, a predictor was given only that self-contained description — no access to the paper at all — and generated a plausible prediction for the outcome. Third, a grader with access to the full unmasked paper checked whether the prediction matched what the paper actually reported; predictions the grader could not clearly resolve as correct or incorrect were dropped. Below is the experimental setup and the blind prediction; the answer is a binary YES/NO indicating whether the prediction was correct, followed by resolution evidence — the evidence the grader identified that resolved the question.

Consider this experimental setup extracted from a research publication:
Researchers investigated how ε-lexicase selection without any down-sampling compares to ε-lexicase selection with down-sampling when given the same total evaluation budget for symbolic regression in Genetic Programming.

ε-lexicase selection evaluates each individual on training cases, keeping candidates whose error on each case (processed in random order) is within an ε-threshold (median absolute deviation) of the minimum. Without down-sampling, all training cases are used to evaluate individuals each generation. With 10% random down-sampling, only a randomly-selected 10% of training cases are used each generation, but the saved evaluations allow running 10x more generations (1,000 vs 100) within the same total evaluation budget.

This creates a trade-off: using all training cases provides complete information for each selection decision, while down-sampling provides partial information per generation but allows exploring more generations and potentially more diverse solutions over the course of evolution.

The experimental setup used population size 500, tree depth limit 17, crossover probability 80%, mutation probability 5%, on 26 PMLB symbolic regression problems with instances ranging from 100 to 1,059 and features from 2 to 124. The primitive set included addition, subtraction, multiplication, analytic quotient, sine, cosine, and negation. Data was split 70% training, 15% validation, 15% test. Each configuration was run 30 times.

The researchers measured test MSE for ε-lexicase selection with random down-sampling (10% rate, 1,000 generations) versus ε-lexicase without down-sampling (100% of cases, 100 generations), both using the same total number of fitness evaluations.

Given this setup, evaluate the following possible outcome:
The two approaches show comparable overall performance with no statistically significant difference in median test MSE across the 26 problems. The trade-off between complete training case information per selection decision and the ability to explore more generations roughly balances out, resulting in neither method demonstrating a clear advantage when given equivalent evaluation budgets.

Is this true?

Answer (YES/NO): NO